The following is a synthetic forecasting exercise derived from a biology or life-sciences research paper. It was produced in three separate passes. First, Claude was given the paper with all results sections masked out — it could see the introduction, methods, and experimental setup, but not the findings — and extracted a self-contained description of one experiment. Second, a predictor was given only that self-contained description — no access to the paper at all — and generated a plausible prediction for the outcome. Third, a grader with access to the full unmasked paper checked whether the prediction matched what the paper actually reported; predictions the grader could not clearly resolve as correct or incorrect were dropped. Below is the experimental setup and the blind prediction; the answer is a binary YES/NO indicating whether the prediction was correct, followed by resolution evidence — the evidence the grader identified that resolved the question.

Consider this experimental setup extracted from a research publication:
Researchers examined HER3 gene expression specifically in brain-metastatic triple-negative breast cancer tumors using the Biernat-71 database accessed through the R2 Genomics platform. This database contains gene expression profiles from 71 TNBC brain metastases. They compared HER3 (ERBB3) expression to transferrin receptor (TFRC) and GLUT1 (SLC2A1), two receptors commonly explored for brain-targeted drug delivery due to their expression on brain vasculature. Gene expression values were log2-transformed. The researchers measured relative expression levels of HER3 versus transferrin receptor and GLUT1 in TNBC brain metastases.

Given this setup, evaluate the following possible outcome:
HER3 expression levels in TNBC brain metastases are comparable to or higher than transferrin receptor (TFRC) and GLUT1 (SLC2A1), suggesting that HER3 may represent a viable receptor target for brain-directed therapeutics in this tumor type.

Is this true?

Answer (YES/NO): YES